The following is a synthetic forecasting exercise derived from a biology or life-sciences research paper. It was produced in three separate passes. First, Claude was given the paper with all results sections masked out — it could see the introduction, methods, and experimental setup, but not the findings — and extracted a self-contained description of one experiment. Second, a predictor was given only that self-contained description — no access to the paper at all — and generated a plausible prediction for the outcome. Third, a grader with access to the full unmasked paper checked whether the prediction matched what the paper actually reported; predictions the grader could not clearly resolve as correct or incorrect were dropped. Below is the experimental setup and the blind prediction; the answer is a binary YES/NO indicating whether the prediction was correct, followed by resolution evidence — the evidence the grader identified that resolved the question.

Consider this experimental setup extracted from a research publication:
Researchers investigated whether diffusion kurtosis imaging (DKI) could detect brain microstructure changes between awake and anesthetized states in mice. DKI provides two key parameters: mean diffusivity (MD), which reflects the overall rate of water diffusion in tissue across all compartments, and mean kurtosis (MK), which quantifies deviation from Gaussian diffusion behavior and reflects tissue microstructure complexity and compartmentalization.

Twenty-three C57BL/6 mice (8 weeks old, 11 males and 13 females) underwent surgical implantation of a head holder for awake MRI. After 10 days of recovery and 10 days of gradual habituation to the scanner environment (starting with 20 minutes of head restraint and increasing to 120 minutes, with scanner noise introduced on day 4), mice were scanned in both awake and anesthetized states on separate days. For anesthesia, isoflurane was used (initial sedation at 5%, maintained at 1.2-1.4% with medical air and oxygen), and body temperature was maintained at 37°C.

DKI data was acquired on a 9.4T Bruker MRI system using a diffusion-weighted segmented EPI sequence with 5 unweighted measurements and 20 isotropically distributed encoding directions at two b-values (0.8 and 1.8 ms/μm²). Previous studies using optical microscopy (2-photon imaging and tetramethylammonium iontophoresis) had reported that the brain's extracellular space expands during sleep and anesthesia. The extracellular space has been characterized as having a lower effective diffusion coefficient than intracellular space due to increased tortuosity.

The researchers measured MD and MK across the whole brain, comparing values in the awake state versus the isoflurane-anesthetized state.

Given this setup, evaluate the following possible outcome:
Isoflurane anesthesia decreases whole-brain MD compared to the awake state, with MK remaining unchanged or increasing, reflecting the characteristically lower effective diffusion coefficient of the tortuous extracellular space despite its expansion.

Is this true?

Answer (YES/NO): NO